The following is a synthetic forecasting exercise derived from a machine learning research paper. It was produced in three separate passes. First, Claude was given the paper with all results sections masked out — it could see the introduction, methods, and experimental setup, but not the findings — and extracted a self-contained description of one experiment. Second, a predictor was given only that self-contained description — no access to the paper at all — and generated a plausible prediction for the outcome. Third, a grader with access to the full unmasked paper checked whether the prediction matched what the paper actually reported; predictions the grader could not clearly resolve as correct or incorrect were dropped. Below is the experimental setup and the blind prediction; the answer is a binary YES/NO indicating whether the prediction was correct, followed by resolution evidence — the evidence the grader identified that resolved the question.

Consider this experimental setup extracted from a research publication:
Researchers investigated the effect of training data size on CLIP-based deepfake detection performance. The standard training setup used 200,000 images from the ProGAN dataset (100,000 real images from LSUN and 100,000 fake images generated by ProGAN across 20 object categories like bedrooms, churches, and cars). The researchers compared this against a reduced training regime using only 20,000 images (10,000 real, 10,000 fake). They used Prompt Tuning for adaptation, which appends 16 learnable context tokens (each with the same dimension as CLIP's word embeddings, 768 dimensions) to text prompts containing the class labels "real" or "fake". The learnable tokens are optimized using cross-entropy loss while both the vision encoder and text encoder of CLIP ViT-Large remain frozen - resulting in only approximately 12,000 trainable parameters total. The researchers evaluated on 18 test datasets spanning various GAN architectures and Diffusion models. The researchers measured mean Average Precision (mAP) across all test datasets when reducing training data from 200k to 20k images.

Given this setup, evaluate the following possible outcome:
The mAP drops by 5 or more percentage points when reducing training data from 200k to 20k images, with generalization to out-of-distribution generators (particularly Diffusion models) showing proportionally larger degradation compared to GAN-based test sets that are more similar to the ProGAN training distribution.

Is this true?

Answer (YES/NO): NO